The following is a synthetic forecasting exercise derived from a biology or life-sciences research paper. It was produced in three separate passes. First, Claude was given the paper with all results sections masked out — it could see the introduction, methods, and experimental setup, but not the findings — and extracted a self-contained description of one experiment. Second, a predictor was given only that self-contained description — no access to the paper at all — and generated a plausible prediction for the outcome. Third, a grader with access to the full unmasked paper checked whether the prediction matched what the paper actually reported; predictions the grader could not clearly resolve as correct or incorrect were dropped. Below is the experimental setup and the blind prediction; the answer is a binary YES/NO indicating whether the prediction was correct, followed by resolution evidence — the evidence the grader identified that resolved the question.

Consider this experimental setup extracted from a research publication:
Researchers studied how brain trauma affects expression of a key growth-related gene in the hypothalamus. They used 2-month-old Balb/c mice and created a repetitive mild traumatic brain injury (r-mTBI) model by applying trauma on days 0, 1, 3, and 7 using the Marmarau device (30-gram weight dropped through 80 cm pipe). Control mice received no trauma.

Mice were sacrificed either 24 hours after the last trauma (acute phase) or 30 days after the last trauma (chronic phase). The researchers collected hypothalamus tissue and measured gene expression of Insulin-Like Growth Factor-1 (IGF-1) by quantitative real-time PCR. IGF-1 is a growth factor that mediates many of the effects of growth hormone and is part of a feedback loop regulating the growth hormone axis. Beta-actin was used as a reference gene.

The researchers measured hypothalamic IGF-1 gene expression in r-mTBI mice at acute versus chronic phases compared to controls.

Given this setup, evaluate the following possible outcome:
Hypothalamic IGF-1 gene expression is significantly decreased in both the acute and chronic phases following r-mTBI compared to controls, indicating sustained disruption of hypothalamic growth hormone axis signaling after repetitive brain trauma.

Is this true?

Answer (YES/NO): YES